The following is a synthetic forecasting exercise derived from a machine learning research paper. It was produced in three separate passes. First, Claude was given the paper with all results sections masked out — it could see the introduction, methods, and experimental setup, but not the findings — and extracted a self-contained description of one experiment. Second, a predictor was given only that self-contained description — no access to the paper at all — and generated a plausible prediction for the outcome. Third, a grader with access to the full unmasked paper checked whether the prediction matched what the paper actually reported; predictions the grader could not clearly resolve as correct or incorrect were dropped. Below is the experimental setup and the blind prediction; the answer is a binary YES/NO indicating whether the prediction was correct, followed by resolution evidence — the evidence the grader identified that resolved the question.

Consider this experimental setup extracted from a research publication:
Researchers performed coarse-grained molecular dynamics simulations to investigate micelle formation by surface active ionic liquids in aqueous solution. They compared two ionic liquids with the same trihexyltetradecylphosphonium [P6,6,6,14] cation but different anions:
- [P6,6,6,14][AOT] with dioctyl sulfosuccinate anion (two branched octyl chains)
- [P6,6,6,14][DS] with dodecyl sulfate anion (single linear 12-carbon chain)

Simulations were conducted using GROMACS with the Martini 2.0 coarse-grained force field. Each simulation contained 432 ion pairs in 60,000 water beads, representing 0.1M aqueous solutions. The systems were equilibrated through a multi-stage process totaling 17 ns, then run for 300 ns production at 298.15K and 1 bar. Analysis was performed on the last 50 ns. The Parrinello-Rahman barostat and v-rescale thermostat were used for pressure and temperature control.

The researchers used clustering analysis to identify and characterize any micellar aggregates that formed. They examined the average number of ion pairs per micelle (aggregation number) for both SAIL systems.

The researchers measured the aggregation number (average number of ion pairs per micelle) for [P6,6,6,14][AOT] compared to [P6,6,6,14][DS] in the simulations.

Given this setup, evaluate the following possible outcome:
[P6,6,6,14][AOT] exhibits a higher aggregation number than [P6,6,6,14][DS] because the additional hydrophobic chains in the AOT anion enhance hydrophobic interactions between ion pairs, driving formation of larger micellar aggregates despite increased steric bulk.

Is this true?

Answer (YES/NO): YES